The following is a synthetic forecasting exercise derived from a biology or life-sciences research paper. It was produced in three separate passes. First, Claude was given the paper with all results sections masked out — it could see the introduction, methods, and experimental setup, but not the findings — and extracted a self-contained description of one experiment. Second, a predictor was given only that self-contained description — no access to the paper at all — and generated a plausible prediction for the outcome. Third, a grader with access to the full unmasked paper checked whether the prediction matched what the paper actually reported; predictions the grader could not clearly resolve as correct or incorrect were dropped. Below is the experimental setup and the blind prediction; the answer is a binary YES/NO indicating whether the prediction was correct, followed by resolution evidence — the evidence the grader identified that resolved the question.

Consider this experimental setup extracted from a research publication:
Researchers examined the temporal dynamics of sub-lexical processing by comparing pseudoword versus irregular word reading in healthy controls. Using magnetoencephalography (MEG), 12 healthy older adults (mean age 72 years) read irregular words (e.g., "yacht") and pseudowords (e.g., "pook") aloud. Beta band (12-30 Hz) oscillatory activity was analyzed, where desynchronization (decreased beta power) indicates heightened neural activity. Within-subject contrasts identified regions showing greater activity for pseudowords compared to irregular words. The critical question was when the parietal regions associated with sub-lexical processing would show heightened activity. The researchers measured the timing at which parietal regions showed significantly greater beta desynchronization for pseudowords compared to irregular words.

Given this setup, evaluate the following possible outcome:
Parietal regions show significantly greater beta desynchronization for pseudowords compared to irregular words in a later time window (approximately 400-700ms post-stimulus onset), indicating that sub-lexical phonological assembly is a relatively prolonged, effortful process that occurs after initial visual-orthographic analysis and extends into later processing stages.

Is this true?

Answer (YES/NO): NO